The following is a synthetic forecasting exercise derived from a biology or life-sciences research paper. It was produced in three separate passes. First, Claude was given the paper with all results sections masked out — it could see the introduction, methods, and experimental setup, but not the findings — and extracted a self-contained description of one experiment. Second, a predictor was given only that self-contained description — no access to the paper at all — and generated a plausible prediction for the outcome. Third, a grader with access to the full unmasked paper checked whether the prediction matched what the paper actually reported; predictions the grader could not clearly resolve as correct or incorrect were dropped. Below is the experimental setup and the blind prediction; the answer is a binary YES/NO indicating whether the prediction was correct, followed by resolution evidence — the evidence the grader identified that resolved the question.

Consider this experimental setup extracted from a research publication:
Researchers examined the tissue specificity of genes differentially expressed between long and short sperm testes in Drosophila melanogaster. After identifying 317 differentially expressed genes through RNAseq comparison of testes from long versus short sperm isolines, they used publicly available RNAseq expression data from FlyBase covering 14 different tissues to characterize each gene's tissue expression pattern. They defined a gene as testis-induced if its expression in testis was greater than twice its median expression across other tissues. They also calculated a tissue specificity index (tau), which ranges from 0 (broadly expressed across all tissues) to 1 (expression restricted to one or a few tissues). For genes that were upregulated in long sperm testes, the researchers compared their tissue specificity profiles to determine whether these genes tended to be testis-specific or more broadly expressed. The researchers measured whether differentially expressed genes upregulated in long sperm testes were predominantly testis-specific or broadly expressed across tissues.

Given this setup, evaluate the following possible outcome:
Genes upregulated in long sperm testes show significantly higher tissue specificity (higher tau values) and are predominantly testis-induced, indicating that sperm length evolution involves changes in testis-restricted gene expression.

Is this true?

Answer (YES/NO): YES